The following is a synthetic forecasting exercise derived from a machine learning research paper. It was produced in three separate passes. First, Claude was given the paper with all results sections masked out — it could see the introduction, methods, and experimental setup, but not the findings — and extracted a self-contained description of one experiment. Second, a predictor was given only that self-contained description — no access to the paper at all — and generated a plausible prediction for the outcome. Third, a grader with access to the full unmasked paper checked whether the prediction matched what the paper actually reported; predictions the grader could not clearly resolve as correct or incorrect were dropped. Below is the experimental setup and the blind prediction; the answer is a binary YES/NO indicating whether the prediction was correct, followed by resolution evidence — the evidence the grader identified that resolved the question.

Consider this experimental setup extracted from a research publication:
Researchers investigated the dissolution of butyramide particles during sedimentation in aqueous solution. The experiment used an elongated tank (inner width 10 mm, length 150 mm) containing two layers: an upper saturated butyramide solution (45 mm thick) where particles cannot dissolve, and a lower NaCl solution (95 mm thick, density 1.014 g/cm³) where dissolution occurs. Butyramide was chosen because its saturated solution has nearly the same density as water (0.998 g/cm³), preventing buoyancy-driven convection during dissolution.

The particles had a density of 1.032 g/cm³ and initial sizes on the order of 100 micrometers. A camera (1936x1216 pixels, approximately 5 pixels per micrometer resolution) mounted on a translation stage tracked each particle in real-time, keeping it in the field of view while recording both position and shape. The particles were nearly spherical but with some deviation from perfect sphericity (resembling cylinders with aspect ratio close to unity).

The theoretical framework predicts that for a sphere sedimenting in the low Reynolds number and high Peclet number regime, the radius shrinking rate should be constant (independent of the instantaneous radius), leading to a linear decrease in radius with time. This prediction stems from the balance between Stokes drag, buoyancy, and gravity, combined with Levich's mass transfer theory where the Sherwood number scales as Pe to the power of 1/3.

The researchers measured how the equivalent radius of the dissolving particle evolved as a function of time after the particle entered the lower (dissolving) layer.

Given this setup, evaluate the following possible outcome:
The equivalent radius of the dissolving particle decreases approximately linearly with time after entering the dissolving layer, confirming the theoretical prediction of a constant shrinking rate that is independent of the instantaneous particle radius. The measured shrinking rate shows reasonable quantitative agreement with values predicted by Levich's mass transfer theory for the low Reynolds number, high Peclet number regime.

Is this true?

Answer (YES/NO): YES